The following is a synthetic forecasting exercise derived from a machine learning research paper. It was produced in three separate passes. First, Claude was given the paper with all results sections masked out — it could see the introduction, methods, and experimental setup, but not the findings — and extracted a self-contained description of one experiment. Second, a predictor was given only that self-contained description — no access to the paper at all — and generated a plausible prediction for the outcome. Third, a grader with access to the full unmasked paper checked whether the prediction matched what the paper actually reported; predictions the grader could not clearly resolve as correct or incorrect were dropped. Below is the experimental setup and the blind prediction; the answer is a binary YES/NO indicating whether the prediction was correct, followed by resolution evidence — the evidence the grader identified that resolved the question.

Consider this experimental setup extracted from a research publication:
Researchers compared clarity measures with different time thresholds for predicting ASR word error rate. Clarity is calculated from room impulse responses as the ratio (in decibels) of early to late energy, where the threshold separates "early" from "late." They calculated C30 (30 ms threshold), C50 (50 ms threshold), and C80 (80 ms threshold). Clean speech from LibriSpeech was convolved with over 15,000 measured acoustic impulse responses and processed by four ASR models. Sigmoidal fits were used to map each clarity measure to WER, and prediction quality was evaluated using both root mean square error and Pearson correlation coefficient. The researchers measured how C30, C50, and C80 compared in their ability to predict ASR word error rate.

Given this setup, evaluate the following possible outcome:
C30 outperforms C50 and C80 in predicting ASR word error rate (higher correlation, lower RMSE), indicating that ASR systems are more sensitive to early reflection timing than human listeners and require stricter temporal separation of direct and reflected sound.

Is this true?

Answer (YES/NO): NO